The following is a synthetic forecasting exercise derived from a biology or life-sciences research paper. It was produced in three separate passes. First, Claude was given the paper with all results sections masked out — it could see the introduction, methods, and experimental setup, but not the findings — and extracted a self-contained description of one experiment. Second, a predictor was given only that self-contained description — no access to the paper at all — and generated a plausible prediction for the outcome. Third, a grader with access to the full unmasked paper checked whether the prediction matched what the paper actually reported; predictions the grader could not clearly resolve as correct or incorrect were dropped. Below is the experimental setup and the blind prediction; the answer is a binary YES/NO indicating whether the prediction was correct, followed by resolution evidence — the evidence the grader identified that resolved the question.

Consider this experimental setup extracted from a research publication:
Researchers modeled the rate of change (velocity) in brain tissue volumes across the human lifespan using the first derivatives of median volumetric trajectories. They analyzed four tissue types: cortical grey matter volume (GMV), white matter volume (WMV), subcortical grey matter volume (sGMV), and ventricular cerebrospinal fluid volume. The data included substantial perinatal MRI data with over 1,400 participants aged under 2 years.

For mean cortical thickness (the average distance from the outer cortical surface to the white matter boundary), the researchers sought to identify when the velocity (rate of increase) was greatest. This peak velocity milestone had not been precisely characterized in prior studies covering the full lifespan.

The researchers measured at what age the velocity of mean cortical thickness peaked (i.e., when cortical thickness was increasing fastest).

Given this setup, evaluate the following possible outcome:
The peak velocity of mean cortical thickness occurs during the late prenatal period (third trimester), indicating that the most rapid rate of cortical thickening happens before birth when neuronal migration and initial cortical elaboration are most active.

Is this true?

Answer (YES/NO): NO